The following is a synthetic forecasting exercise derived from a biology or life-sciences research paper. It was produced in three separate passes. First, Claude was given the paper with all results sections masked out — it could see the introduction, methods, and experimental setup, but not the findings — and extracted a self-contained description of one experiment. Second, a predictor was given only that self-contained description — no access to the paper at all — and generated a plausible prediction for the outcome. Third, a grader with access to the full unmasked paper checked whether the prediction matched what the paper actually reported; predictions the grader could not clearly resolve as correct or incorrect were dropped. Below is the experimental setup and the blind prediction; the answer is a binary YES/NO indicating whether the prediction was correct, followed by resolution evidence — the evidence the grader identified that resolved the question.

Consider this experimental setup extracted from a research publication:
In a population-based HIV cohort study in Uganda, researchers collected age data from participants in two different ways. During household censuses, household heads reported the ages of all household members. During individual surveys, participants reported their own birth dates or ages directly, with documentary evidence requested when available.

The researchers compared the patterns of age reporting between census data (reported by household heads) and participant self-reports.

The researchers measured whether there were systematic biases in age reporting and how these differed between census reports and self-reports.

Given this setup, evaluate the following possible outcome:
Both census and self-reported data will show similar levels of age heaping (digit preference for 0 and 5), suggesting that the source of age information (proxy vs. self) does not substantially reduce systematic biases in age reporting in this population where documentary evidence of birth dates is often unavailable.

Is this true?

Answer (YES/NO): NO